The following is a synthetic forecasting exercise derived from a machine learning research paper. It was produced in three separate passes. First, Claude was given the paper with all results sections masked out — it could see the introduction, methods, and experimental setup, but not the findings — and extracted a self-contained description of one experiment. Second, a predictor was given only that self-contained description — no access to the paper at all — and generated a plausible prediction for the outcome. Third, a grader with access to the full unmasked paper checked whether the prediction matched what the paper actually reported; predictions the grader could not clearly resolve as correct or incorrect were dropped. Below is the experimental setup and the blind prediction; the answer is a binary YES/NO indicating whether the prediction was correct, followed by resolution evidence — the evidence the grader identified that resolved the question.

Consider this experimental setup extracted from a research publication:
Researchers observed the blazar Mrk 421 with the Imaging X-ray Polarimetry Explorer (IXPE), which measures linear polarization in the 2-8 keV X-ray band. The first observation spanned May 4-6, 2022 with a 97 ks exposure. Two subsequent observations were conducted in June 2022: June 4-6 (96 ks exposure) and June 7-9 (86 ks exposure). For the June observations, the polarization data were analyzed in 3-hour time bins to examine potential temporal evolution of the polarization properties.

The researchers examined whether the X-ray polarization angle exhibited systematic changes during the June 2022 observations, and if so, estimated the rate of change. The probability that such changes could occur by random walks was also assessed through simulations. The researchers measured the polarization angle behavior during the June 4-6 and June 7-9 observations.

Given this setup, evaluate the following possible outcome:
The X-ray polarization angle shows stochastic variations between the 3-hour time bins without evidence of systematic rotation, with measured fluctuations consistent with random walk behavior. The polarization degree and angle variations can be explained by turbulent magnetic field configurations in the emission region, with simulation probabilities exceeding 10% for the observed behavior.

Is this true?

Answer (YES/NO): NO